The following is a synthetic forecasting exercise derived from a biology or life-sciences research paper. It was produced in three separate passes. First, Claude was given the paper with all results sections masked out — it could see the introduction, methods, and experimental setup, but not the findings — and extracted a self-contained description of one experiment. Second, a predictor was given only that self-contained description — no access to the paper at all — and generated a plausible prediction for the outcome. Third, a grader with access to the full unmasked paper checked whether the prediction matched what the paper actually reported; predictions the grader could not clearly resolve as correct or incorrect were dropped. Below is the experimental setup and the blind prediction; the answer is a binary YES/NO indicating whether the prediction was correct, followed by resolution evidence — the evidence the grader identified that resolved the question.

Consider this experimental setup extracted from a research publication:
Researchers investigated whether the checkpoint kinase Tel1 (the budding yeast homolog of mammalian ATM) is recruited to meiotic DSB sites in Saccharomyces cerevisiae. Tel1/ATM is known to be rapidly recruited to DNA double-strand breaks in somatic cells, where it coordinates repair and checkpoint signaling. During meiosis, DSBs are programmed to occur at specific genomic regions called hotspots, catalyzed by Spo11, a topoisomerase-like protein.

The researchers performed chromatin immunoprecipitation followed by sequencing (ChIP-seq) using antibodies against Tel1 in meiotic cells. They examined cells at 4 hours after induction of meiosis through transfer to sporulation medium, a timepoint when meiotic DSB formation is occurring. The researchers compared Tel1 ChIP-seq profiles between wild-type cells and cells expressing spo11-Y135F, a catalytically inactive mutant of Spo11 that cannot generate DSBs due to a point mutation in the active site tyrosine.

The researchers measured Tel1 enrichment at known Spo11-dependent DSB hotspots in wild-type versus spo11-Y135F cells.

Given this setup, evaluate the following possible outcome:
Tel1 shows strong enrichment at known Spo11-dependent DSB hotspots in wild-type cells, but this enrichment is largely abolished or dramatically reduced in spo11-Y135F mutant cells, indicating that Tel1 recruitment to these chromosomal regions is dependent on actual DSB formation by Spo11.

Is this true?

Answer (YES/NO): YES